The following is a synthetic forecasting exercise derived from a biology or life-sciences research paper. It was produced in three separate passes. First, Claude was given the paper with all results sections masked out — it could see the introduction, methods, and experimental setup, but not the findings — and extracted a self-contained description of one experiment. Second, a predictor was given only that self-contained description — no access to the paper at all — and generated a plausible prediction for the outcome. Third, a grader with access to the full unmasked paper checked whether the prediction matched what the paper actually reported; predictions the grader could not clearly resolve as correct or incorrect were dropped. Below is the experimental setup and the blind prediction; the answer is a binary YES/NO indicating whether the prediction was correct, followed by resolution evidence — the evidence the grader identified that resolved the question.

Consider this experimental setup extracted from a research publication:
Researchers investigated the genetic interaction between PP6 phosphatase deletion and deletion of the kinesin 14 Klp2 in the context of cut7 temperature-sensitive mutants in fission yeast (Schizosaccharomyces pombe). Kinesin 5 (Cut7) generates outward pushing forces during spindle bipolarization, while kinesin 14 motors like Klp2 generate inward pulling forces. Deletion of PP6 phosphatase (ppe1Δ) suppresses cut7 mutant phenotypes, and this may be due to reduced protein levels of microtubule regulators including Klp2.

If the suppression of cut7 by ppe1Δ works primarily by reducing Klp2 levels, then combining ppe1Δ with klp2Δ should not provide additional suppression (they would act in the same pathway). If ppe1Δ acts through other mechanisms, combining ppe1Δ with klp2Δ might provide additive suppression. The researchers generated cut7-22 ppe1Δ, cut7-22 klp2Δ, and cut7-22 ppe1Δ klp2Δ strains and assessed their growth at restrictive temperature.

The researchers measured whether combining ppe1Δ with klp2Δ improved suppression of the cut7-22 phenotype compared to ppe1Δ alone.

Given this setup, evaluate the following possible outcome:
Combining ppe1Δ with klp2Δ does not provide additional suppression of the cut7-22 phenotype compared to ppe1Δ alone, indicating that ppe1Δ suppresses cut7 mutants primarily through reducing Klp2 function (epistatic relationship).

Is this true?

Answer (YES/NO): YES